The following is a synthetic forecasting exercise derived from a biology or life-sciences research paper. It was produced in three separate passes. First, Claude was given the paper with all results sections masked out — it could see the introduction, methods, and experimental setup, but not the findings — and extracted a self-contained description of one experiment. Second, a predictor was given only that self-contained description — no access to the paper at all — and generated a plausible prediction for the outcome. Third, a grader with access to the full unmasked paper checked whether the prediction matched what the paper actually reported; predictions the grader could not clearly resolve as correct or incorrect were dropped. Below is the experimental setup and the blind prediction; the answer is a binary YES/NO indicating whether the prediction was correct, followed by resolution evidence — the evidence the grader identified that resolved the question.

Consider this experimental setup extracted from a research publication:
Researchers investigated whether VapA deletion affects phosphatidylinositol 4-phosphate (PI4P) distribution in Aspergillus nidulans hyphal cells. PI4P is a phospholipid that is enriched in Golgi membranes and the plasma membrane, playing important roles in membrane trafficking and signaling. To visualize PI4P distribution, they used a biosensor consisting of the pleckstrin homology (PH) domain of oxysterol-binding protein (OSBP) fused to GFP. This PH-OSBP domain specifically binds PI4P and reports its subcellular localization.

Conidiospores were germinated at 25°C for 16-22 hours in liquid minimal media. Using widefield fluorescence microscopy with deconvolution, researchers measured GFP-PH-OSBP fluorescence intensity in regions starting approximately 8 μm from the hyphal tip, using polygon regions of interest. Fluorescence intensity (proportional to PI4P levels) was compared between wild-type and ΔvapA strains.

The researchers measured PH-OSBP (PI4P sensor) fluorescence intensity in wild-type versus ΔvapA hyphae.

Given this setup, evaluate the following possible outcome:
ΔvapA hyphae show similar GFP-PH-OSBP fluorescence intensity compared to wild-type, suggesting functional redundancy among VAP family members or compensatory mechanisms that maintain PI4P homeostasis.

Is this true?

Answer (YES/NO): NO